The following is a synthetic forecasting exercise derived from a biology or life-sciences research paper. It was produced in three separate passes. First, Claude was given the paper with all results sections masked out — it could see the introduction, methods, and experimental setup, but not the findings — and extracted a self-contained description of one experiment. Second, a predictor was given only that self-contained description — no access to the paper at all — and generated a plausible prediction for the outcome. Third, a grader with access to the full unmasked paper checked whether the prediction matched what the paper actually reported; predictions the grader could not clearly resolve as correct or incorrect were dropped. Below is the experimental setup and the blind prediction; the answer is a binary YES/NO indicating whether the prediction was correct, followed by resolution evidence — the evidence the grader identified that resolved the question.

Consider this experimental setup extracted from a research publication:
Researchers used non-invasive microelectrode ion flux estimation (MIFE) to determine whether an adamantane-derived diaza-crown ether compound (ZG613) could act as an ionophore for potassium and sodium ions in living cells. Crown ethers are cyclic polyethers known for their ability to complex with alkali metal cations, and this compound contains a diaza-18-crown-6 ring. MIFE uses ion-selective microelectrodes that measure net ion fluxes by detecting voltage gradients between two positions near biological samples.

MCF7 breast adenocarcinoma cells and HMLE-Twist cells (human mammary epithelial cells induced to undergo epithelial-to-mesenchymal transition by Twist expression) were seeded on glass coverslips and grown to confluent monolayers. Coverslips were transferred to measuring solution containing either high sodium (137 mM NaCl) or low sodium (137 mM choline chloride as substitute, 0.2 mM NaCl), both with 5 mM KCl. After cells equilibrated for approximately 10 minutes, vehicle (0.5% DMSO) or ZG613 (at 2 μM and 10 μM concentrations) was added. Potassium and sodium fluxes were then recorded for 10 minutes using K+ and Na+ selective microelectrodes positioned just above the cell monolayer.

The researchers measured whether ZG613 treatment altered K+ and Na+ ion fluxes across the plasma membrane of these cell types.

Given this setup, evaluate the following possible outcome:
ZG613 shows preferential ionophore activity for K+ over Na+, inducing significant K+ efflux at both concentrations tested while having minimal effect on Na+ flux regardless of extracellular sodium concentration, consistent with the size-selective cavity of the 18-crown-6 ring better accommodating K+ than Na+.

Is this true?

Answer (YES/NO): NO